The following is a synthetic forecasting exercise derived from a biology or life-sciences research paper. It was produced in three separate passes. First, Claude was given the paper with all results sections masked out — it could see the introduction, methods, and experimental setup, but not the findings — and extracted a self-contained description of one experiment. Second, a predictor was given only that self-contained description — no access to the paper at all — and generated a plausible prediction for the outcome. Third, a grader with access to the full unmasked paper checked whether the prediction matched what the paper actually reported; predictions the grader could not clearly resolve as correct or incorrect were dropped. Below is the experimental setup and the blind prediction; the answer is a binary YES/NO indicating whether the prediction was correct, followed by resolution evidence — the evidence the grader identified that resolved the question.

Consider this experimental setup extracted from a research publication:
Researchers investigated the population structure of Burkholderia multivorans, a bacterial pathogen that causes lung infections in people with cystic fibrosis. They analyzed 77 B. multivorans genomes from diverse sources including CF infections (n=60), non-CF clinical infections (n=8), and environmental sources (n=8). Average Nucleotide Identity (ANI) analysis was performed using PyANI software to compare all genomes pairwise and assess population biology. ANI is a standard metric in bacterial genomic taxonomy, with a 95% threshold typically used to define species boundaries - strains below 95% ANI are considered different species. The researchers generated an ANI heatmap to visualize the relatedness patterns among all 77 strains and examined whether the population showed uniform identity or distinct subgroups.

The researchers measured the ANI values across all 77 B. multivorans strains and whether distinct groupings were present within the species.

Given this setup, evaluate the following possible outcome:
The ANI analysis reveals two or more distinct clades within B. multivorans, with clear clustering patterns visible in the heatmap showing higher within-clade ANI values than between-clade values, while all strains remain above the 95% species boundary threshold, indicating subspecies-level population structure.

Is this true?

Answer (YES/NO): YES